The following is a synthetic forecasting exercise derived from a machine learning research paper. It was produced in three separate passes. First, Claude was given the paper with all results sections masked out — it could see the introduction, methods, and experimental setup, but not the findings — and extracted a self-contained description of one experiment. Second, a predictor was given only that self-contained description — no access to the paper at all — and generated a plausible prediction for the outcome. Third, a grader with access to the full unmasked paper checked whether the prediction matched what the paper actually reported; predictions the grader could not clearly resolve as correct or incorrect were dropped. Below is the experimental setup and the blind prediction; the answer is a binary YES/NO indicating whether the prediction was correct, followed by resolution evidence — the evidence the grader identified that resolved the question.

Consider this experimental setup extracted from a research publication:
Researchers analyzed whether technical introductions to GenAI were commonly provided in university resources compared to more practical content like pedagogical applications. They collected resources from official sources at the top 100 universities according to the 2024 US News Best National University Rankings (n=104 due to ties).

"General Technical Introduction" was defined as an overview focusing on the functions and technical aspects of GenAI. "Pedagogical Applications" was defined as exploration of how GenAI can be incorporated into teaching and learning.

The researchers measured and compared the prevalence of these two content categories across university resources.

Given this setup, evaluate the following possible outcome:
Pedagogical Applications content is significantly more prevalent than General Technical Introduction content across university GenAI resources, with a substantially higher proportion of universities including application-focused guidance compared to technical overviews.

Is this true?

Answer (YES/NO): NO